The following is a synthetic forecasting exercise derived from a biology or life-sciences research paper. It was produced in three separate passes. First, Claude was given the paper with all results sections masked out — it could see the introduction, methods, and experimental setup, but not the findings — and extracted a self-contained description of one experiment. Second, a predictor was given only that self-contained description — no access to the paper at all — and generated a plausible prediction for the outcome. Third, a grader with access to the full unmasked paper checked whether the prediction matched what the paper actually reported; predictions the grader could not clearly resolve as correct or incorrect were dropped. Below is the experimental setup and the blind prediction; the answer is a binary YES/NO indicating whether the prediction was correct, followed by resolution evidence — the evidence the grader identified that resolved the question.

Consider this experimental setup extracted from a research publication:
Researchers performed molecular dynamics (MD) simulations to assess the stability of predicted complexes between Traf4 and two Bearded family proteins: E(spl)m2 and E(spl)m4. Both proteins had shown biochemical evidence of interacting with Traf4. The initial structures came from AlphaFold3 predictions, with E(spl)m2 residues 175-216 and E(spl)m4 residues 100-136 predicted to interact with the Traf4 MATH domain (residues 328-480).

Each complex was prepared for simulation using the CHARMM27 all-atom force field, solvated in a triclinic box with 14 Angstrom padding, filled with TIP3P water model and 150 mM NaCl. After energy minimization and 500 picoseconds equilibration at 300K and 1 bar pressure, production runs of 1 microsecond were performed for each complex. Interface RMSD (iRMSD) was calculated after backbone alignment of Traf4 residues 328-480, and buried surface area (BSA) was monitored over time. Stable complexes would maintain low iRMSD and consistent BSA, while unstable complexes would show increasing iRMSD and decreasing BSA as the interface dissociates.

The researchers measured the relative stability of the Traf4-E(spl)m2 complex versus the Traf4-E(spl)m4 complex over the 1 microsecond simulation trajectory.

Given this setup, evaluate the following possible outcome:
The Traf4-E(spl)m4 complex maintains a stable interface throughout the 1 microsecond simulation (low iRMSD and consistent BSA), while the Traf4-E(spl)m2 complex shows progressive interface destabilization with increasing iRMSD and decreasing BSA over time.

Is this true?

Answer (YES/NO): NO